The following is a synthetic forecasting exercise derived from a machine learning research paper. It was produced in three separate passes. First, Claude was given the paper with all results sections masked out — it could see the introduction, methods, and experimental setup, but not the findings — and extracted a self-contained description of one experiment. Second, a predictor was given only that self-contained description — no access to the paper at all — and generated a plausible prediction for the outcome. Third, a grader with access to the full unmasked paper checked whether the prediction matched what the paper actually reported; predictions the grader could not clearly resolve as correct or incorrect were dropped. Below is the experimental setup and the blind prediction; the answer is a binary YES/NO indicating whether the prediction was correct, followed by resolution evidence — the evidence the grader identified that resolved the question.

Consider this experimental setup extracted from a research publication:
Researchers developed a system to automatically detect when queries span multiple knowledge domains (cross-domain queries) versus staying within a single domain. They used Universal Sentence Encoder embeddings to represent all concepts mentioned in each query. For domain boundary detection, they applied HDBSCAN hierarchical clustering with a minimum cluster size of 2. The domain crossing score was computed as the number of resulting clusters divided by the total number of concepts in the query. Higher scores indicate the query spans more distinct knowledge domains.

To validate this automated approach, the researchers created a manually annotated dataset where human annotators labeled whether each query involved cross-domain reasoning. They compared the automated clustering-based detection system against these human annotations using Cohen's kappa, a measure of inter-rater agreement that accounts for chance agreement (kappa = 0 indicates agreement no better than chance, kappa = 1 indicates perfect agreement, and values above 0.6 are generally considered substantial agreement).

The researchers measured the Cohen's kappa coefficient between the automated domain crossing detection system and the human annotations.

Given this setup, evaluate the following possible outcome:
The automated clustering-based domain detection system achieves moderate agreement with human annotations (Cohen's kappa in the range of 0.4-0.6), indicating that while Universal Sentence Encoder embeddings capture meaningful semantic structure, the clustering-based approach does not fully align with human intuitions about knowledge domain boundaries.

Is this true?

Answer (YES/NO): NO